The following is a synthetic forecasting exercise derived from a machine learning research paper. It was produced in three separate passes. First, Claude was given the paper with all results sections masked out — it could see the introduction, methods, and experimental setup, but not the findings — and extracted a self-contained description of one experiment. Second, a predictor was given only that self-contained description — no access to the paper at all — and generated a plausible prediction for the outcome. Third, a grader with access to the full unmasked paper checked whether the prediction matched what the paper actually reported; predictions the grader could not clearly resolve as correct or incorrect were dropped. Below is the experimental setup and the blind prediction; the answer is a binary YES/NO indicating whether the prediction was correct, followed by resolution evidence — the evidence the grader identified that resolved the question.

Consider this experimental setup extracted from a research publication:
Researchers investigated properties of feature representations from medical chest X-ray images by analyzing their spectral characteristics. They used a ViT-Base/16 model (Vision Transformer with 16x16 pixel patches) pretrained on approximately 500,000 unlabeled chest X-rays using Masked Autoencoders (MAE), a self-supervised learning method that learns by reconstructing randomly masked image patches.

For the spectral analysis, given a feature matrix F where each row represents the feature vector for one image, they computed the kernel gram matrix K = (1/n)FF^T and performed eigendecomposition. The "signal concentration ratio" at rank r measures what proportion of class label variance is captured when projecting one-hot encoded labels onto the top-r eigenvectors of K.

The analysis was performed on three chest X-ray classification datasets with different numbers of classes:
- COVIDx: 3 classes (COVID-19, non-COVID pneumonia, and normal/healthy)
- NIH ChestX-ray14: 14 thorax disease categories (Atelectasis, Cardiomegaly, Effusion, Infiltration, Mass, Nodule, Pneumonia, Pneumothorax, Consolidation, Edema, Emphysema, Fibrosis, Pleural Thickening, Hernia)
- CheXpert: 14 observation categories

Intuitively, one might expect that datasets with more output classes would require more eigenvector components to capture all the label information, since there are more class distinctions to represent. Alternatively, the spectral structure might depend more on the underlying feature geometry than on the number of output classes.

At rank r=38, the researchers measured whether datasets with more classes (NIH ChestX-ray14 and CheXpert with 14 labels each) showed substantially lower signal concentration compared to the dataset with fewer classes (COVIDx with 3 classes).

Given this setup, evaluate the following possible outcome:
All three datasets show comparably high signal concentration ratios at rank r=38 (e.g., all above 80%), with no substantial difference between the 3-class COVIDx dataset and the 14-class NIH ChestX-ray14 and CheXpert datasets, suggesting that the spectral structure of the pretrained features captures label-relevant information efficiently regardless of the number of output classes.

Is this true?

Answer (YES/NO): YES